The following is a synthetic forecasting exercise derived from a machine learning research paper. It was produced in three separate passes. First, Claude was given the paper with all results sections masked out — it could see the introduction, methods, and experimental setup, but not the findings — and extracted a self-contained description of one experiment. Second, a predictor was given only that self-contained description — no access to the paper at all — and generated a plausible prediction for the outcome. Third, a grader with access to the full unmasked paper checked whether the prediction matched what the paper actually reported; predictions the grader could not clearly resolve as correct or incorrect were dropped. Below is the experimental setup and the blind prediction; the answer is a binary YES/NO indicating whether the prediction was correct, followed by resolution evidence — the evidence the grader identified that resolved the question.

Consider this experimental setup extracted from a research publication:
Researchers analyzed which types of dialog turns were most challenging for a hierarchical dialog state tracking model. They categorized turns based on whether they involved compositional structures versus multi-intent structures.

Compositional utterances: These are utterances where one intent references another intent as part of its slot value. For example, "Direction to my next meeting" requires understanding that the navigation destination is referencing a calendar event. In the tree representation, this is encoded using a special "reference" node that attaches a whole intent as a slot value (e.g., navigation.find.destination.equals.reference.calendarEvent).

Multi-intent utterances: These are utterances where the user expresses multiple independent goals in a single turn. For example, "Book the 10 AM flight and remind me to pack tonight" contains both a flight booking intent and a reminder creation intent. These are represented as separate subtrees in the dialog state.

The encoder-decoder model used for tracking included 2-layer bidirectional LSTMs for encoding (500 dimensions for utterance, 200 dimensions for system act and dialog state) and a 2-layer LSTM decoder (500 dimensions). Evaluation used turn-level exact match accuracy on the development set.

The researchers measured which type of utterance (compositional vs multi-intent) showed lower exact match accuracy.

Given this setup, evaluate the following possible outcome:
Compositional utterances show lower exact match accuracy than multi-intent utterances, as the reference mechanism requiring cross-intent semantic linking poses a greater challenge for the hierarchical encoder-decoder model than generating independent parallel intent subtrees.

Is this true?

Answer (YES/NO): NO